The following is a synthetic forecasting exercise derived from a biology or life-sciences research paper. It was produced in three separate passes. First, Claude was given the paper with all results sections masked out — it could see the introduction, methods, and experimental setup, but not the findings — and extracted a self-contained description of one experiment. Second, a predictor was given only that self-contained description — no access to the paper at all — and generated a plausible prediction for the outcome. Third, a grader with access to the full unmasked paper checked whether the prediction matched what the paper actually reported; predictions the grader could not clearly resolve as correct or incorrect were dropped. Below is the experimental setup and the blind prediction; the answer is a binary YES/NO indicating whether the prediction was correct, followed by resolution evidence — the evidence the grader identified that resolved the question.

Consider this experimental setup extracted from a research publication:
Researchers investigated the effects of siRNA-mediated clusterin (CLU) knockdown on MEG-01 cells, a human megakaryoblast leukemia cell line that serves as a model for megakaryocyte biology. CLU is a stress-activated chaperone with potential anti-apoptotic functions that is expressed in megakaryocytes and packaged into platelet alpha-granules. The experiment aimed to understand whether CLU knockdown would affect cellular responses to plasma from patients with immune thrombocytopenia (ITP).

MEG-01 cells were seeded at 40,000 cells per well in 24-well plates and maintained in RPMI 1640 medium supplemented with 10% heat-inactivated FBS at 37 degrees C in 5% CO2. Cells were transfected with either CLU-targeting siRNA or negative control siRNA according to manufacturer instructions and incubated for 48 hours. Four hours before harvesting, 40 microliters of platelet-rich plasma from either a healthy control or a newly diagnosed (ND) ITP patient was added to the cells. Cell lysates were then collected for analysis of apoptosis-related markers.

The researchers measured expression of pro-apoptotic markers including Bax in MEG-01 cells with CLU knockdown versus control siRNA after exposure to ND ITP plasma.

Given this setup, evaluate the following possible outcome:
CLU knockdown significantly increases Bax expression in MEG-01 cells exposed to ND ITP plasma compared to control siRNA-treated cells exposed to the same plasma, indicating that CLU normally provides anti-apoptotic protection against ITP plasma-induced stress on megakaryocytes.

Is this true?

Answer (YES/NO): NO